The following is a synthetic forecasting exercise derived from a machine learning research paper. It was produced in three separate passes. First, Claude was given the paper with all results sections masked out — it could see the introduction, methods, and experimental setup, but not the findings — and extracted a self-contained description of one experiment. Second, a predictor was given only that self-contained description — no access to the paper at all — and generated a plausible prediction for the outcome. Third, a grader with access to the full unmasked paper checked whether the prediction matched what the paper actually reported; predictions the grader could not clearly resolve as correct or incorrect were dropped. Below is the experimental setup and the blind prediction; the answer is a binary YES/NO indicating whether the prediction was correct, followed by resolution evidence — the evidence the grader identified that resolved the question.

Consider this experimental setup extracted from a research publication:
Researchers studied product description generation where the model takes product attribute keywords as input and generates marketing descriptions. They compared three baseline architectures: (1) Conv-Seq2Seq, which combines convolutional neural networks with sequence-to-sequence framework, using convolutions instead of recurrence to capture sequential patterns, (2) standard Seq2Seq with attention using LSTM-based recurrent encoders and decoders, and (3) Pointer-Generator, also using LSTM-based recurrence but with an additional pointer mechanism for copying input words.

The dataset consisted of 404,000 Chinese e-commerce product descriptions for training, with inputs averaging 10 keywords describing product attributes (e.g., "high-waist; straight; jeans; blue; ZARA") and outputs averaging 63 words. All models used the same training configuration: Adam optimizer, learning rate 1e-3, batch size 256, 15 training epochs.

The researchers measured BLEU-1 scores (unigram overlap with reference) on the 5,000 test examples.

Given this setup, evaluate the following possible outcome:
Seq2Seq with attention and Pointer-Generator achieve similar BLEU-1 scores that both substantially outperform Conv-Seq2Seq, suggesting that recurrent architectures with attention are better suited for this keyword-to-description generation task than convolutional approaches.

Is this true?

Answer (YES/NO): YES